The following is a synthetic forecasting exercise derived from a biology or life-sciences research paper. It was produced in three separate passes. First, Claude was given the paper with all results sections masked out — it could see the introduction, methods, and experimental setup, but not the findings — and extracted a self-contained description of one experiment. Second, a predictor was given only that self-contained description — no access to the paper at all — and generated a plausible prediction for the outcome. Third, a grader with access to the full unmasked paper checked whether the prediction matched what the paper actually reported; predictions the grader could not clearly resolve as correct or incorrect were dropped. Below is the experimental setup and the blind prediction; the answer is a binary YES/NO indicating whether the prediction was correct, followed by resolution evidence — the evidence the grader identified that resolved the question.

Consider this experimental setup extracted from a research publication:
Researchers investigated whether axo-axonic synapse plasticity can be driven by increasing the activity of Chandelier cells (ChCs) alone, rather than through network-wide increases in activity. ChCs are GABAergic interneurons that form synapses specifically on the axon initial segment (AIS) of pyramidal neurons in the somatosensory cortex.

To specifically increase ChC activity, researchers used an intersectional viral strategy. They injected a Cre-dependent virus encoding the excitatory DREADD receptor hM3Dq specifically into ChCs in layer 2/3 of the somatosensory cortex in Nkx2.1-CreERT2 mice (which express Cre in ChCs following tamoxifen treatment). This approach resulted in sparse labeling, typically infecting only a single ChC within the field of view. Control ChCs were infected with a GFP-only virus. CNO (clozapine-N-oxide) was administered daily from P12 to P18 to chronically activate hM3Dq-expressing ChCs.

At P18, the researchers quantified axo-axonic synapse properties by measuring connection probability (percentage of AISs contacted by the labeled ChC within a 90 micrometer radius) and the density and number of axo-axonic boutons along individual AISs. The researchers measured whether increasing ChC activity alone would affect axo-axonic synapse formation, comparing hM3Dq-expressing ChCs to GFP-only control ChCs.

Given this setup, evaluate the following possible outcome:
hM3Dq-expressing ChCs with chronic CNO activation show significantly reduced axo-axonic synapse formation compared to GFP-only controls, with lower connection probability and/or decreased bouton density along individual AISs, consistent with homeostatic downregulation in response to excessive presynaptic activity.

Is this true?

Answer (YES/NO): YES